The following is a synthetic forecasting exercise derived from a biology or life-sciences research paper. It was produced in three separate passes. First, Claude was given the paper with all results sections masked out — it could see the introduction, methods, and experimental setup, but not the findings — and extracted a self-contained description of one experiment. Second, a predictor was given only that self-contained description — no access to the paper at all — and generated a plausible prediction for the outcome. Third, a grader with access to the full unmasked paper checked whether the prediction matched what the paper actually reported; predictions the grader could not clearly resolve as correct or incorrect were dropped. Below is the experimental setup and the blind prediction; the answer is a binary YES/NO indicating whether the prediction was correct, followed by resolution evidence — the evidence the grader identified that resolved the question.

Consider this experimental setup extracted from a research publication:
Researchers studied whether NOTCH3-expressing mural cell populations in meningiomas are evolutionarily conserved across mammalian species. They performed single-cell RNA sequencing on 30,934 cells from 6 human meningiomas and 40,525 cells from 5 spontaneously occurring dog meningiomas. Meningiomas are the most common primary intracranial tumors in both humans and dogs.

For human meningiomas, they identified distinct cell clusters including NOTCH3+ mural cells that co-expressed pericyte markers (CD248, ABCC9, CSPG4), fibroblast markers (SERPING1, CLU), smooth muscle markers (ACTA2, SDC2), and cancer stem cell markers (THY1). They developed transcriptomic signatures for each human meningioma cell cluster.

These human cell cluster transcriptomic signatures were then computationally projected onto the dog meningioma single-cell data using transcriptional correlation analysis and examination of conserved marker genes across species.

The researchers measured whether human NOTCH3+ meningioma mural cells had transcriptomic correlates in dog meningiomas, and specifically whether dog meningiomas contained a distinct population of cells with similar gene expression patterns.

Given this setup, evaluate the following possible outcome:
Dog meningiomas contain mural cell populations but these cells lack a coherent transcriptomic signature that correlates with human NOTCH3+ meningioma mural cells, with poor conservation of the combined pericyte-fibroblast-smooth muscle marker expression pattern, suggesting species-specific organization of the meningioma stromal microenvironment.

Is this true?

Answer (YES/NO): NO